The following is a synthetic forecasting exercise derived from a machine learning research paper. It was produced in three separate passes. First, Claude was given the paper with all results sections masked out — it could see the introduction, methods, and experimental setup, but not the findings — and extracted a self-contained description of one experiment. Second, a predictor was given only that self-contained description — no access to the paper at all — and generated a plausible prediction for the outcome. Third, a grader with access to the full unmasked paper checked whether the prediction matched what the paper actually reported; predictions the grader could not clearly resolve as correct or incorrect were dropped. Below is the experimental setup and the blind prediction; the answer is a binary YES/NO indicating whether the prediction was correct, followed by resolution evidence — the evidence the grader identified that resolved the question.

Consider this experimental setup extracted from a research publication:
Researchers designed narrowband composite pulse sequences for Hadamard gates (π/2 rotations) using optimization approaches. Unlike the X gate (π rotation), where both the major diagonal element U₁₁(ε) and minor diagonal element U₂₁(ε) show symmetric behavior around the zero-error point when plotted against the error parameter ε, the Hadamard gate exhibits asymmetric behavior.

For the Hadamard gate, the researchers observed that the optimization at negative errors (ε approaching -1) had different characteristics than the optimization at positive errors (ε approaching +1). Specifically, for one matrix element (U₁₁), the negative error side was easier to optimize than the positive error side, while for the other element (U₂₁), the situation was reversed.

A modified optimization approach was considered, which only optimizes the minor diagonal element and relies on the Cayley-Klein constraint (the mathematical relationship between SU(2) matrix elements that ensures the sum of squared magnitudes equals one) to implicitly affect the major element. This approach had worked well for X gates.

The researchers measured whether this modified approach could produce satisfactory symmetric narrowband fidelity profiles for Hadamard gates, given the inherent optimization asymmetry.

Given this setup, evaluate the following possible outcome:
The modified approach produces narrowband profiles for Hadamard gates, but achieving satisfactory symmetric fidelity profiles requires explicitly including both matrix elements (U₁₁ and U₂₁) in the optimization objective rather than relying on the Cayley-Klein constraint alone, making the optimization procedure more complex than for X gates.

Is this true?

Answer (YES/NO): NO